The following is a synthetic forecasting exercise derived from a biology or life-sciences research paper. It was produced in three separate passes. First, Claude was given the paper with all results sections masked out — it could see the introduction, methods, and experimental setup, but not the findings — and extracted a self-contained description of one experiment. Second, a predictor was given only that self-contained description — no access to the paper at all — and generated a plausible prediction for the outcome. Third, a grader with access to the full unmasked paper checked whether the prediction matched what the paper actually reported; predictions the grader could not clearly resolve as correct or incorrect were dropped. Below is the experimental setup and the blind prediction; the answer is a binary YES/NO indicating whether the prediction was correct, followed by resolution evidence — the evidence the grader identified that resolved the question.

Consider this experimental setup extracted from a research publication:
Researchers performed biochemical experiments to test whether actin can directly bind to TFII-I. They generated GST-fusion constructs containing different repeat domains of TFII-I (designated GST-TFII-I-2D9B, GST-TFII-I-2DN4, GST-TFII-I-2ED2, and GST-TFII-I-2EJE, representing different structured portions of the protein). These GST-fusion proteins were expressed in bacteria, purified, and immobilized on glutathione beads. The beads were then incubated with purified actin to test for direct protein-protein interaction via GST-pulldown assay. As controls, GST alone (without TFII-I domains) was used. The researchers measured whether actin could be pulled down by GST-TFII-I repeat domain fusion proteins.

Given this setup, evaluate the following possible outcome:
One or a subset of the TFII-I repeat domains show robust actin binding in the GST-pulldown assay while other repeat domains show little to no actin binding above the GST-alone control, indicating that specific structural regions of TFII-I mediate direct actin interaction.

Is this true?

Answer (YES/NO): YES